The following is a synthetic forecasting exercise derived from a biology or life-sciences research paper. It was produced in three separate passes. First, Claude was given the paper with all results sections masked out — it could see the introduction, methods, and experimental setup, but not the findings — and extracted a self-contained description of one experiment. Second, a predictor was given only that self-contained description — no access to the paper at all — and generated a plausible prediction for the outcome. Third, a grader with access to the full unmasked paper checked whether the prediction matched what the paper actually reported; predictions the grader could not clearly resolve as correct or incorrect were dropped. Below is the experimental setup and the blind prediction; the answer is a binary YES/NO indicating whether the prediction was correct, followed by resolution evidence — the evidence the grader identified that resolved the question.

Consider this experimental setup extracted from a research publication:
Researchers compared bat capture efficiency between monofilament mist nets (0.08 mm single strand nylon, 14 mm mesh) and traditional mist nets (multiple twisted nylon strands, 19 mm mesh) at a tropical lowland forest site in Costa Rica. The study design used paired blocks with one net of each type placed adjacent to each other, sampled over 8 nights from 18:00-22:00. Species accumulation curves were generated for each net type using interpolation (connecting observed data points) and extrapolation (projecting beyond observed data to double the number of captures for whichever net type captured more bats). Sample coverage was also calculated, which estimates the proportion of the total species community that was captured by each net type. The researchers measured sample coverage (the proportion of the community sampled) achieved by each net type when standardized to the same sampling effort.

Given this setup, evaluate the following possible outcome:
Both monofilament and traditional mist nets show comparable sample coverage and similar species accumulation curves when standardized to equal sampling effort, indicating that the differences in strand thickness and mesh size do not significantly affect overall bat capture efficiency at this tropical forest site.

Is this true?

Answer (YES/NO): NO